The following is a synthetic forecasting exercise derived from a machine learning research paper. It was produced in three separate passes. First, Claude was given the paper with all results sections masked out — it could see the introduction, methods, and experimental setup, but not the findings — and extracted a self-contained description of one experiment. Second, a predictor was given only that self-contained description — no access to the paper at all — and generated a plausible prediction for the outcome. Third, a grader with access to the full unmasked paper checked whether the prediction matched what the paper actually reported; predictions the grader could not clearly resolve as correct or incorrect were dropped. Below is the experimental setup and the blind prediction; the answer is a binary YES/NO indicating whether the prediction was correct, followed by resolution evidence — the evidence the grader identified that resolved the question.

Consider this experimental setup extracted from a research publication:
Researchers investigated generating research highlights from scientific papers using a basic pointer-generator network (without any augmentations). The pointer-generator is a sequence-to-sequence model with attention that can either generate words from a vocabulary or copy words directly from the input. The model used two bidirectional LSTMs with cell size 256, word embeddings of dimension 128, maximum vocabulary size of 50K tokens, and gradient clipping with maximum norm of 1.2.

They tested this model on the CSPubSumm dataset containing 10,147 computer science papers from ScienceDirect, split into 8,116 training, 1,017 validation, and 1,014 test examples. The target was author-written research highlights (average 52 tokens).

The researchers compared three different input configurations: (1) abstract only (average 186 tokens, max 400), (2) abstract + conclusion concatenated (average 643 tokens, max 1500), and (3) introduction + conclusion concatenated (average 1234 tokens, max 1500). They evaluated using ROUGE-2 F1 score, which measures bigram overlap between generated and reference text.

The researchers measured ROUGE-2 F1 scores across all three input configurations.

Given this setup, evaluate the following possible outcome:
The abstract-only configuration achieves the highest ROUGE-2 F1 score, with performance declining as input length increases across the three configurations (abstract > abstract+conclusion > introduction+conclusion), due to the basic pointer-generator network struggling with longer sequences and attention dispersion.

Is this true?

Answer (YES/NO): YES